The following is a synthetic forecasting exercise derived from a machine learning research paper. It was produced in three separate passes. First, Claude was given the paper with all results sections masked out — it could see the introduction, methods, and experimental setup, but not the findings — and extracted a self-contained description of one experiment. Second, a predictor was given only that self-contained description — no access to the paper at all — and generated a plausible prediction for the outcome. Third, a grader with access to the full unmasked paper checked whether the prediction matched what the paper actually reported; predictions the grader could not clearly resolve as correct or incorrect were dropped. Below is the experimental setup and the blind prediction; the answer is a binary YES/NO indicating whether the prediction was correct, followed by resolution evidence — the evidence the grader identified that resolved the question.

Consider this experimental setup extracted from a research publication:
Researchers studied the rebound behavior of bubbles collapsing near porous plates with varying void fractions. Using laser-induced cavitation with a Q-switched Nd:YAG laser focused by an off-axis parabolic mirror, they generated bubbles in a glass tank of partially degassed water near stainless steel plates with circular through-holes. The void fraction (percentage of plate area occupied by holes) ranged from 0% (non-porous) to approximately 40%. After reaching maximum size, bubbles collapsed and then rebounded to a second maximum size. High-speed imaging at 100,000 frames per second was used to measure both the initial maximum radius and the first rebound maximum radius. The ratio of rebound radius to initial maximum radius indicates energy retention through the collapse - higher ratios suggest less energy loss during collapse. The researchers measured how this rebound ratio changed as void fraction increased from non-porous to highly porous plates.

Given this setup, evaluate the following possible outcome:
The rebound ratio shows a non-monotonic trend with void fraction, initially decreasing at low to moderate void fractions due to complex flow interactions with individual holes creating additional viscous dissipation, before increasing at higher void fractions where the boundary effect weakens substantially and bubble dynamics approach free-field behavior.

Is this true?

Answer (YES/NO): NO